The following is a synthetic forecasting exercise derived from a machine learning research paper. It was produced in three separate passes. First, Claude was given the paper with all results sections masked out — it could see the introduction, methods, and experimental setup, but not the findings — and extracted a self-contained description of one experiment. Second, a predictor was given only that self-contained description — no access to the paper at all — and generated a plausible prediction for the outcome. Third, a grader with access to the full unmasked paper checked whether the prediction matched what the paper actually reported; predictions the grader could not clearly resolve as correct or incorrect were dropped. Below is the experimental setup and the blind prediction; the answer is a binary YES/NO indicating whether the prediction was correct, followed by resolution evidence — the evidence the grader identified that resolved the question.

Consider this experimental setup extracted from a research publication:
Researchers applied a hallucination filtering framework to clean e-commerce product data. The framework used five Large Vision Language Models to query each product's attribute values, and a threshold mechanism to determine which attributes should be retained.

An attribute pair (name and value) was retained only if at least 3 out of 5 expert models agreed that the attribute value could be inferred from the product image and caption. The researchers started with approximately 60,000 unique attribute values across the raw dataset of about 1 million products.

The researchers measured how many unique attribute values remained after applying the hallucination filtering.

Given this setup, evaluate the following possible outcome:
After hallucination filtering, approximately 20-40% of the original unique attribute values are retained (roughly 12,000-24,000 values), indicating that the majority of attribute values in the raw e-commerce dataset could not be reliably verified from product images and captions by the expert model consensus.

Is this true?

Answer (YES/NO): NO